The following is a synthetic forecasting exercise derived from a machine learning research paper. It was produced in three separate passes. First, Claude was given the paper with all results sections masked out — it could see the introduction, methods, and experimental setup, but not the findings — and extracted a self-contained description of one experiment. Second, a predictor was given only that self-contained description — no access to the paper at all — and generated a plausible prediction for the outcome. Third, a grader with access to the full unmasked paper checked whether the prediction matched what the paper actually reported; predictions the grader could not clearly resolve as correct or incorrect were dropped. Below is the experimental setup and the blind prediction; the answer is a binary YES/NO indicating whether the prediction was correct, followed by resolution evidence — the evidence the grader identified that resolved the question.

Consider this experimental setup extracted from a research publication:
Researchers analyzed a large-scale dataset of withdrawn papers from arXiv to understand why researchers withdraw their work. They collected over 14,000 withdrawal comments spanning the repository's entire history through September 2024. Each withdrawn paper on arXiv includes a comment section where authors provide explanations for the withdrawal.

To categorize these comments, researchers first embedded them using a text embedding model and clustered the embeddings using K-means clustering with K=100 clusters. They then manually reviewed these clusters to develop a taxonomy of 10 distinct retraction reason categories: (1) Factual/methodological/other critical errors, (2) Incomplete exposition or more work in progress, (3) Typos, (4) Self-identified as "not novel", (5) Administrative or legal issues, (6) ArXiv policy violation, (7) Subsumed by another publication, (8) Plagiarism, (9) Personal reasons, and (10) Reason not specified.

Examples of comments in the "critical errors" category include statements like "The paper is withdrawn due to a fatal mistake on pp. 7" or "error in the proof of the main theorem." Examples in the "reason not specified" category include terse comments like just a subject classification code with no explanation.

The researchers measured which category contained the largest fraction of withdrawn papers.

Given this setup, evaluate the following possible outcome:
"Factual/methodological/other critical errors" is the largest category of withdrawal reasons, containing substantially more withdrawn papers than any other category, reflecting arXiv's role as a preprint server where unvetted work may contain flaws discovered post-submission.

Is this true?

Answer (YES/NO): YES